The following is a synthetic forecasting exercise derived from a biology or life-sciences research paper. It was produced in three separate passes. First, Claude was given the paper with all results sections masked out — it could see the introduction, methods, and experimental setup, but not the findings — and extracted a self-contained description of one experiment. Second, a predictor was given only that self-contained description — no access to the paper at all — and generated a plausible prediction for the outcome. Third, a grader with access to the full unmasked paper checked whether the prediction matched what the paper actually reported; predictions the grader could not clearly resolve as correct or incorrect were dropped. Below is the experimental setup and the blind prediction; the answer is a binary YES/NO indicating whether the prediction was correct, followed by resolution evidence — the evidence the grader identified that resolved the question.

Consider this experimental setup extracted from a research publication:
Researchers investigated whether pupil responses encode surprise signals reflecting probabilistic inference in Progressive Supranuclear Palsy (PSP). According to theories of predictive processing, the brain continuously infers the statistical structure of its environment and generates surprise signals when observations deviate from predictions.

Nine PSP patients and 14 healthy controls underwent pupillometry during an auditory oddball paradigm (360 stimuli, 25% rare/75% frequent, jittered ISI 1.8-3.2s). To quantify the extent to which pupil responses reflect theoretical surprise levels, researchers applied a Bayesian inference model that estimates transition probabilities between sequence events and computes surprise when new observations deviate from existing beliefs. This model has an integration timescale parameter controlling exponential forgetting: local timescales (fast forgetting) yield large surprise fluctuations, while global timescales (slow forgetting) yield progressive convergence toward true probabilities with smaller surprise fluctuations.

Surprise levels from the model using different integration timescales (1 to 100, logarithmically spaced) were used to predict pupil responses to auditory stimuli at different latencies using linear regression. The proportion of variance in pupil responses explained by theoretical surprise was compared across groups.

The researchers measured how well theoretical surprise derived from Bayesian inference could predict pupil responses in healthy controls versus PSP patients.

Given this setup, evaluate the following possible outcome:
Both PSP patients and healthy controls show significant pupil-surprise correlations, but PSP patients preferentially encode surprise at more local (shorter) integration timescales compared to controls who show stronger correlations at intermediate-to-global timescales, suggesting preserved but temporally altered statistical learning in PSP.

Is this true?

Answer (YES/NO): NO